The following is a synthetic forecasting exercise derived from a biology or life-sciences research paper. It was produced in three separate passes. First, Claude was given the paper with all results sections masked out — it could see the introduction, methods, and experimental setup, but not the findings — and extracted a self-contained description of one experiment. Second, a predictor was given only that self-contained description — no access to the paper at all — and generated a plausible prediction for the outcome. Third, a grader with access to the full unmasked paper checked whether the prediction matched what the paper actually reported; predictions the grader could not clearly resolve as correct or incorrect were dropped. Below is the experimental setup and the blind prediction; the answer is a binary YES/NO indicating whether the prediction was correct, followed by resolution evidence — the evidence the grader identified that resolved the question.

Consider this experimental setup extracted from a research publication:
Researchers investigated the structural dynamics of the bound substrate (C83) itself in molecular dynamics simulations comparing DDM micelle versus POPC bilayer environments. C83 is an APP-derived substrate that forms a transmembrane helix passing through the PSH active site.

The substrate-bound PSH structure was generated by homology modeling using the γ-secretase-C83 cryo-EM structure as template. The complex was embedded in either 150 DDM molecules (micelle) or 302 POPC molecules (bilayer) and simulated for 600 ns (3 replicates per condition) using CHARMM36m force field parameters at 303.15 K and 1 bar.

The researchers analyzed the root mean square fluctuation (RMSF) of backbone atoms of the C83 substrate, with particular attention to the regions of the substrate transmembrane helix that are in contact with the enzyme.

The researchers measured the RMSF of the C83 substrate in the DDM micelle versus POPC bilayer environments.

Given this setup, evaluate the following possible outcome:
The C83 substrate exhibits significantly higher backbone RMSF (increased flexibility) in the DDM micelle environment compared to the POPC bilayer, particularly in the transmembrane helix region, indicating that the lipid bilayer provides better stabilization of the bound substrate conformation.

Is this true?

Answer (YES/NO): NO